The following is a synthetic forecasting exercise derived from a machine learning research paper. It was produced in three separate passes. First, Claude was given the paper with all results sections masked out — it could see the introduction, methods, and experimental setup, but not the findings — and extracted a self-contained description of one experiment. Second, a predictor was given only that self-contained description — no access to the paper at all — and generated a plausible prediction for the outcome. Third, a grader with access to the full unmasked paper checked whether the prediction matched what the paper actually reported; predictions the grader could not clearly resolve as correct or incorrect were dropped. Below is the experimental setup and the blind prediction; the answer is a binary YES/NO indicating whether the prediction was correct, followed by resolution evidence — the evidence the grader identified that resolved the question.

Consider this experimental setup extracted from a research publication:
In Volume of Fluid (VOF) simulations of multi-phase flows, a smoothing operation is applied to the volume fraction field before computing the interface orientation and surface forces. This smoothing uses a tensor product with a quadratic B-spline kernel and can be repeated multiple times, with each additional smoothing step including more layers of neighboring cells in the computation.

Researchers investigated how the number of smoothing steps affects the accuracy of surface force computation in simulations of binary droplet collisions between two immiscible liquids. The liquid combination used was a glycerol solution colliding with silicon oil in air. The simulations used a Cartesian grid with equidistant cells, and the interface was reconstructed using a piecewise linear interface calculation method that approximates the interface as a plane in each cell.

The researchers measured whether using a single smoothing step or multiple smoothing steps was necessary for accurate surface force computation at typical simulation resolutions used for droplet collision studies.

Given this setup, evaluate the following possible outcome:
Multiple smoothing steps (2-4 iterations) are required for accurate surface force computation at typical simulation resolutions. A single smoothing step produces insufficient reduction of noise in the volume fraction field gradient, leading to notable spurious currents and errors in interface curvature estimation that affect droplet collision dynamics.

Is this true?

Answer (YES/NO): NO